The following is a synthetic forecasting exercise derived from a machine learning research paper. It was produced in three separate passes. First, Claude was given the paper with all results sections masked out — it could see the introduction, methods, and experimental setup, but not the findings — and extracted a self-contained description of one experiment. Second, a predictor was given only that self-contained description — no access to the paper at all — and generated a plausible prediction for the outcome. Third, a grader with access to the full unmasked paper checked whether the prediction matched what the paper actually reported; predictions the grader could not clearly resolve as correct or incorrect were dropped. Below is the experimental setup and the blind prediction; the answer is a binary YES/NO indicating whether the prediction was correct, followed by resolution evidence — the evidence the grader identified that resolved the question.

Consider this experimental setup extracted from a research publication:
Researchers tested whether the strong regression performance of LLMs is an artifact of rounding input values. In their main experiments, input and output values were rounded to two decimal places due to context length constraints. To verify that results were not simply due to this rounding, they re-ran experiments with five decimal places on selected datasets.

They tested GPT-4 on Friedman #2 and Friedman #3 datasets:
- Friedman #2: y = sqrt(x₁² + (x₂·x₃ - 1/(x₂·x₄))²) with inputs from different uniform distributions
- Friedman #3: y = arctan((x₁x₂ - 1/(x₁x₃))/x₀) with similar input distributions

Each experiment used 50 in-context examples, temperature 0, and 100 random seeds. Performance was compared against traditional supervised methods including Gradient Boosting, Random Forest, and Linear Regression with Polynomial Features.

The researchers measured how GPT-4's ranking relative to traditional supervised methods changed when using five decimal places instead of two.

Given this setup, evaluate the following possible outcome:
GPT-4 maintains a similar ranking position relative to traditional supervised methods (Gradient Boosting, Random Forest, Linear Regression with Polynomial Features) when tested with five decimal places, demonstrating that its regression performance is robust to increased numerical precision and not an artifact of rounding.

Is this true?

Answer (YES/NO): YES